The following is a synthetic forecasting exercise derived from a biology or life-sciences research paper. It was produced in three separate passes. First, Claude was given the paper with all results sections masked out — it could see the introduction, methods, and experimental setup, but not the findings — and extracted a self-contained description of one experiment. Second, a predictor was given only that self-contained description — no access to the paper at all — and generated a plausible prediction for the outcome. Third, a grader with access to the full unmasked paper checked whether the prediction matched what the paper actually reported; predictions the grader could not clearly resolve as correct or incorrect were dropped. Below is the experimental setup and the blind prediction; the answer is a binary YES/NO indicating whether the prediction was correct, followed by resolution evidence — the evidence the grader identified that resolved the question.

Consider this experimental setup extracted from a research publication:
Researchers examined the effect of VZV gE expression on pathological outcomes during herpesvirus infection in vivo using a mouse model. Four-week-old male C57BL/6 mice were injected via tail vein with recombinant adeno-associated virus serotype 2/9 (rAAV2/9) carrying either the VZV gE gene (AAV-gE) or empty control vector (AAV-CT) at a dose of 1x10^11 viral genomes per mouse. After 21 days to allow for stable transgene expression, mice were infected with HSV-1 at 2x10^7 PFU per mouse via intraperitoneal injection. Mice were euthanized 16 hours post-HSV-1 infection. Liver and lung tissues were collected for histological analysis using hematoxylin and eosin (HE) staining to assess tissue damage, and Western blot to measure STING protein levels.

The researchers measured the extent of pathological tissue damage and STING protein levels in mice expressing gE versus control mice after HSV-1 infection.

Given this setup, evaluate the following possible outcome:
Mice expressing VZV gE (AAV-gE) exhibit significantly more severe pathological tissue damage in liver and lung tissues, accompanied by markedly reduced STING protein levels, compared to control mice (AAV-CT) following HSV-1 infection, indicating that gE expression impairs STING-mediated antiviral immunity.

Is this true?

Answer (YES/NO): NO